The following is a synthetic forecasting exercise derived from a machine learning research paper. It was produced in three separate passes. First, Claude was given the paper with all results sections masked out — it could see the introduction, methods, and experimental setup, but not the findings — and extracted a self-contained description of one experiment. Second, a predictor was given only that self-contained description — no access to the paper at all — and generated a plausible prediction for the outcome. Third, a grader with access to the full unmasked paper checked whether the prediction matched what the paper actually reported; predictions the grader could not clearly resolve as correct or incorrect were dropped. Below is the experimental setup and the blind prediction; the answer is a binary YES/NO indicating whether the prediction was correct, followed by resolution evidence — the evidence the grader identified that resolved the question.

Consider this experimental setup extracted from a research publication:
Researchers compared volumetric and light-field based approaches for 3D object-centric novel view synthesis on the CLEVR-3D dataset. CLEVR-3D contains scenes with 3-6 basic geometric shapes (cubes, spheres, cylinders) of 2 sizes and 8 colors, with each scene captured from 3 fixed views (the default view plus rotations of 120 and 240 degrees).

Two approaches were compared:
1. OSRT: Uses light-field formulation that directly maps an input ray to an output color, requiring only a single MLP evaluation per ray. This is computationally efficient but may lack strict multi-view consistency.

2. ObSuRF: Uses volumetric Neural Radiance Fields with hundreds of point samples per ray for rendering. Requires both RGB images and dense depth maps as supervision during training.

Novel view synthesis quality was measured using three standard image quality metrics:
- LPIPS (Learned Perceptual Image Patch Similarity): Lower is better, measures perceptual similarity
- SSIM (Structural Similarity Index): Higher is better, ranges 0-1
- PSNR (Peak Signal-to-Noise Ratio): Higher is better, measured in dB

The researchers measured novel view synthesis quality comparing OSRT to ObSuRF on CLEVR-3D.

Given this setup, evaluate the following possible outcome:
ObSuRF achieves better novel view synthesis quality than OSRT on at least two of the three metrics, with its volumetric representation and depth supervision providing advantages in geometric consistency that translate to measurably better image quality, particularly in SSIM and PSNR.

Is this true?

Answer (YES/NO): NO